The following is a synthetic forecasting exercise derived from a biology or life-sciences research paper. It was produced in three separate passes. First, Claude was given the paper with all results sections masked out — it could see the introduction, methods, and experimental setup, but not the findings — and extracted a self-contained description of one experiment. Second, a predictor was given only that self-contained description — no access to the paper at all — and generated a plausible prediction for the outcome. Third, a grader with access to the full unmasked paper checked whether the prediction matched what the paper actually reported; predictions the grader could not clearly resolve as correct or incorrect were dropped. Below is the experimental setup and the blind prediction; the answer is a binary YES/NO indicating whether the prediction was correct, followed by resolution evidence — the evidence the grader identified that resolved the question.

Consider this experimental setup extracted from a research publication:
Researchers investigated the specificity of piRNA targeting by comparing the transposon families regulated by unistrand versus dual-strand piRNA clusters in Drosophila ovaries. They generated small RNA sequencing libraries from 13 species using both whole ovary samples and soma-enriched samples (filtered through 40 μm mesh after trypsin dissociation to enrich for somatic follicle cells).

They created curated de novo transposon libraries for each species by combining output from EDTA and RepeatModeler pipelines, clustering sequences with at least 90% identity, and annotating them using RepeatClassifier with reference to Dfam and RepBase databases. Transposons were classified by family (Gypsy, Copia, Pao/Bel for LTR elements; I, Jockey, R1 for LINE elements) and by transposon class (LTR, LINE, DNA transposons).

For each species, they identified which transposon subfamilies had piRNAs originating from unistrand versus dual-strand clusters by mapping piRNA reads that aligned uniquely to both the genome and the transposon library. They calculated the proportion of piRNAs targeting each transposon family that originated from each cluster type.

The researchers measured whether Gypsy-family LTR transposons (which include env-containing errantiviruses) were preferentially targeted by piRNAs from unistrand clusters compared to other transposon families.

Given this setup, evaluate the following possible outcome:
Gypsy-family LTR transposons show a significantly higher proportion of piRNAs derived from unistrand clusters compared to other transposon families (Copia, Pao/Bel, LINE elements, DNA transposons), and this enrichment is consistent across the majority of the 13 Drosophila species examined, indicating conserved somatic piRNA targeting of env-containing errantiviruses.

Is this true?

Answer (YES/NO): YES